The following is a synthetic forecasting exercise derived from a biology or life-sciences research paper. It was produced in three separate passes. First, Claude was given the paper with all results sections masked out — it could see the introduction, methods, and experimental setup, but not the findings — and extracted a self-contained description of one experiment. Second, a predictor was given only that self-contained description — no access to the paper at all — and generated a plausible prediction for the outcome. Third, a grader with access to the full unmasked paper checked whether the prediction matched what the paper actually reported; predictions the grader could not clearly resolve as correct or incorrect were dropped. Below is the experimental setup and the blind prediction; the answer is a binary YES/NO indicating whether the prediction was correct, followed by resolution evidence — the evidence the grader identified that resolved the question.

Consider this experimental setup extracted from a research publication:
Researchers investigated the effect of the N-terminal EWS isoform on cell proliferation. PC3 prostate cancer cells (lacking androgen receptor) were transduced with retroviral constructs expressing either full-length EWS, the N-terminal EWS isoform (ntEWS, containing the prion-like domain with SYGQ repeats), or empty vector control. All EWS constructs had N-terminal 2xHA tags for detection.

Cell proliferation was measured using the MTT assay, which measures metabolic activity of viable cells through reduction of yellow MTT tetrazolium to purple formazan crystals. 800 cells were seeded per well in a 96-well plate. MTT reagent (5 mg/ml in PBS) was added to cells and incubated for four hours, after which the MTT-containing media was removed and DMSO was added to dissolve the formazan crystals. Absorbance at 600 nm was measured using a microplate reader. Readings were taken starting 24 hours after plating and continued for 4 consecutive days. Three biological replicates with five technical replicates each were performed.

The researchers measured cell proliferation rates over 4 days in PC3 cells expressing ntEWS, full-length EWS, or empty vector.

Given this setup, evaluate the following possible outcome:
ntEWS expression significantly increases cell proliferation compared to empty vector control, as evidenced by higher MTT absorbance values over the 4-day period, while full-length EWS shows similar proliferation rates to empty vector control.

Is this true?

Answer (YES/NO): NO